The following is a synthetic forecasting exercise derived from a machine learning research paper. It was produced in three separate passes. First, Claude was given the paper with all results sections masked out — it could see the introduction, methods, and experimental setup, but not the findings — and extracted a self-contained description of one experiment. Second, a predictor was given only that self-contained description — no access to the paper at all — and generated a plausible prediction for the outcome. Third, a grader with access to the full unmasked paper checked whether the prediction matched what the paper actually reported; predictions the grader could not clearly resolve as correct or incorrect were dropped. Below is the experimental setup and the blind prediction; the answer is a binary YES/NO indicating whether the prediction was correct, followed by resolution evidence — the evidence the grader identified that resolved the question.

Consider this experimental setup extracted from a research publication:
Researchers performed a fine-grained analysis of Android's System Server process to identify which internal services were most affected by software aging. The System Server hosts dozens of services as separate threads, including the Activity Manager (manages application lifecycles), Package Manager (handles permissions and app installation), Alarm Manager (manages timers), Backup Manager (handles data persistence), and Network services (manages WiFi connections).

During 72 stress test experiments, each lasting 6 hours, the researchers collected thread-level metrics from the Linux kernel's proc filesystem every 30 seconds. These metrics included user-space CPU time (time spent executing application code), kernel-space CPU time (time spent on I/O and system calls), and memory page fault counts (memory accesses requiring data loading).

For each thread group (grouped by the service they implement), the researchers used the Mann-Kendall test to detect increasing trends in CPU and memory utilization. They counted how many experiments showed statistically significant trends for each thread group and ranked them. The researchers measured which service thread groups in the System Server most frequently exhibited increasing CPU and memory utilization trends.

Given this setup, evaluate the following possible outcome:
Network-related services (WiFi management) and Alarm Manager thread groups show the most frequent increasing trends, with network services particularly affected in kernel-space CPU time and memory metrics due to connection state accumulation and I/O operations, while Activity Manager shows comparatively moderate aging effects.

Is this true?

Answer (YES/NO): NO